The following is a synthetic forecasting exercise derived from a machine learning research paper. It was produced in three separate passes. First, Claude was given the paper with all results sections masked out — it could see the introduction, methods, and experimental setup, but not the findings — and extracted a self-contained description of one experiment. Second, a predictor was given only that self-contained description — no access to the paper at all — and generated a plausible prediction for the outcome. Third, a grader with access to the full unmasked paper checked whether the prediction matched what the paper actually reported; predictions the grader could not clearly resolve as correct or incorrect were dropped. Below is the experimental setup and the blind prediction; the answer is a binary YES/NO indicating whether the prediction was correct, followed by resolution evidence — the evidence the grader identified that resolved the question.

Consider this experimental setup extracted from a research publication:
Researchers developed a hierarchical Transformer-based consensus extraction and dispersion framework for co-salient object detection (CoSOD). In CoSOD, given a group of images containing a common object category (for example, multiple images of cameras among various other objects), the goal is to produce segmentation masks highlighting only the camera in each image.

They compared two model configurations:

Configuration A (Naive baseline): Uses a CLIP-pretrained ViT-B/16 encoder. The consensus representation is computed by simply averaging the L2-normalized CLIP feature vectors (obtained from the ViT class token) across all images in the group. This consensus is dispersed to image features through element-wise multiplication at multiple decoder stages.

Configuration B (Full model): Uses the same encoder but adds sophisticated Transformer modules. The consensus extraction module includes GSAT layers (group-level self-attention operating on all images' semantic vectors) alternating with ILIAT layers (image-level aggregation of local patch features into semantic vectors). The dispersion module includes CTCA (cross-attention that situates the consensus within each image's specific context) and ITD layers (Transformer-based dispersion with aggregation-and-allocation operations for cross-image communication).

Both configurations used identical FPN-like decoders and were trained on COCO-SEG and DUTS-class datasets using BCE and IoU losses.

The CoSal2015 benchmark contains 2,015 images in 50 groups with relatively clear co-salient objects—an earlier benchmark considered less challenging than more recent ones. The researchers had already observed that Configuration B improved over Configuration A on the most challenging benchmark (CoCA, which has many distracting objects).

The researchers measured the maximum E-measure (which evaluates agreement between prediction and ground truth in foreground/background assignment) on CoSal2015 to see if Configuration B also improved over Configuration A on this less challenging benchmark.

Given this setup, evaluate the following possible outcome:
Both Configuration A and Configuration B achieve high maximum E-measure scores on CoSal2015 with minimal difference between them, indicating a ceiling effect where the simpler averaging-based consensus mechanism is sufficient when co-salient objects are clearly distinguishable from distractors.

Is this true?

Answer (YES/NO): YES